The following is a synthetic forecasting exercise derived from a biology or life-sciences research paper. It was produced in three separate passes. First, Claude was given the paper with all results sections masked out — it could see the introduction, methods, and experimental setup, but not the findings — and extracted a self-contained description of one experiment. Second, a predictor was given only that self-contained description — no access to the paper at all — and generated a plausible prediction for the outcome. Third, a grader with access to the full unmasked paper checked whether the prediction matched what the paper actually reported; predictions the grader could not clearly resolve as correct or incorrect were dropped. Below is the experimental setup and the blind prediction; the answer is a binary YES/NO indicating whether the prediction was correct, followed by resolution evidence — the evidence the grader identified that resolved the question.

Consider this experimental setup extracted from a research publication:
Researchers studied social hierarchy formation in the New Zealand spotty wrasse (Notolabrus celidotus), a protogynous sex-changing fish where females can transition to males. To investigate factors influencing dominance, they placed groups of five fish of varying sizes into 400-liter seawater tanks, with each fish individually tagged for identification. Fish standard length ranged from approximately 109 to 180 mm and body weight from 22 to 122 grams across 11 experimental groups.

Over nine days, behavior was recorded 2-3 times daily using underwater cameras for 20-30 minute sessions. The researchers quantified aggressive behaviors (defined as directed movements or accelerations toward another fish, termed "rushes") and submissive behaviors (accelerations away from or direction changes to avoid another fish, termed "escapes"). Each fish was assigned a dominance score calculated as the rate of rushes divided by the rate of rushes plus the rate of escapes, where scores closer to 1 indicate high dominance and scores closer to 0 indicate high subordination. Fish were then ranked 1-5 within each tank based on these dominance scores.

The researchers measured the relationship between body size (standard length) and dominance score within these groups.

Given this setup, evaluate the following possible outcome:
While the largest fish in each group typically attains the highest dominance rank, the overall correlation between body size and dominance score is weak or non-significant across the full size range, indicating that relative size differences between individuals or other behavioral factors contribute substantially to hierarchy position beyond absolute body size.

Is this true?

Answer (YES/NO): NO